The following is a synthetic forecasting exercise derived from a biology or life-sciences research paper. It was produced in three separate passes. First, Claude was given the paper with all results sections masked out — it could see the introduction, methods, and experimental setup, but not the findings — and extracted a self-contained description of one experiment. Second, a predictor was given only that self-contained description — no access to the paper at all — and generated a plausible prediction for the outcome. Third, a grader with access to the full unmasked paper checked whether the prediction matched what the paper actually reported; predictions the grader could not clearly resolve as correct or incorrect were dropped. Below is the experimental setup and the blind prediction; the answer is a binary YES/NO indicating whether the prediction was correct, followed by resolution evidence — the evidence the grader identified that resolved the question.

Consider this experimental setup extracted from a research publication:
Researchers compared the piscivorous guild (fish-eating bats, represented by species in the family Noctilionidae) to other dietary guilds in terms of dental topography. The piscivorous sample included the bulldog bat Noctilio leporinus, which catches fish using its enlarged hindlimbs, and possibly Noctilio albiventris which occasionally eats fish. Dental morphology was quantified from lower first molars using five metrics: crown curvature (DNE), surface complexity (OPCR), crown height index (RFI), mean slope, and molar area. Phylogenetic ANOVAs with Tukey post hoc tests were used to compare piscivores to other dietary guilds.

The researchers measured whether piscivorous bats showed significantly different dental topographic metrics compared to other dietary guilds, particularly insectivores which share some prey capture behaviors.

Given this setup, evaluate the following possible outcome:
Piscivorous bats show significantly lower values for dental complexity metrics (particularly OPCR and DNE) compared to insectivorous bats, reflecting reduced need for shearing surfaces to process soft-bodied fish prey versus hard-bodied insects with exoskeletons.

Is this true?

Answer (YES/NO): NO